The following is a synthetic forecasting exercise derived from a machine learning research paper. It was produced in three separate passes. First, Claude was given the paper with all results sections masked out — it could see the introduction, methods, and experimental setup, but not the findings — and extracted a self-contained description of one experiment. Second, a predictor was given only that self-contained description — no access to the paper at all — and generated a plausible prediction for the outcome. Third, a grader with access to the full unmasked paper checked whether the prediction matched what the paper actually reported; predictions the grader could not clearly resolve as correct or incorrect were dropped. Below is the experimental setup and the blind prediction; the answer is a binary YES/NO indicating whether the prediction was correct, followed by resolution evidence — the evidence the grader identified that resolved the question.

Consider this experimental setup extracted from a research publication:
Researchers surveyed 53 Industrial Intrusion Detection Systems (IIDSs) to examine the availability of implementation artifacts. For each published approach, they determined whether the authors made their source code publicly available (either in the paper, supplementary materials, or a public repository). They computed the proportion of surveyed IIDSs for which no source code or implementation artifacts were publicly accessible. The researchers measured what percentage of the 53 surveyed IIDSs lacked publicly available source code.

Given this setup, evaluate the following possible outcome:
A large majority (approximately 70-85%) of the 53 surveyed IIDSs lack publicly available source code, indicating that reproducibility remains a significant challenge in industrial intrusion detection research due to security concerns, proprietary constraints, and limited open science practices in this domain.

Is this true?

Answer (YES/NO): YES